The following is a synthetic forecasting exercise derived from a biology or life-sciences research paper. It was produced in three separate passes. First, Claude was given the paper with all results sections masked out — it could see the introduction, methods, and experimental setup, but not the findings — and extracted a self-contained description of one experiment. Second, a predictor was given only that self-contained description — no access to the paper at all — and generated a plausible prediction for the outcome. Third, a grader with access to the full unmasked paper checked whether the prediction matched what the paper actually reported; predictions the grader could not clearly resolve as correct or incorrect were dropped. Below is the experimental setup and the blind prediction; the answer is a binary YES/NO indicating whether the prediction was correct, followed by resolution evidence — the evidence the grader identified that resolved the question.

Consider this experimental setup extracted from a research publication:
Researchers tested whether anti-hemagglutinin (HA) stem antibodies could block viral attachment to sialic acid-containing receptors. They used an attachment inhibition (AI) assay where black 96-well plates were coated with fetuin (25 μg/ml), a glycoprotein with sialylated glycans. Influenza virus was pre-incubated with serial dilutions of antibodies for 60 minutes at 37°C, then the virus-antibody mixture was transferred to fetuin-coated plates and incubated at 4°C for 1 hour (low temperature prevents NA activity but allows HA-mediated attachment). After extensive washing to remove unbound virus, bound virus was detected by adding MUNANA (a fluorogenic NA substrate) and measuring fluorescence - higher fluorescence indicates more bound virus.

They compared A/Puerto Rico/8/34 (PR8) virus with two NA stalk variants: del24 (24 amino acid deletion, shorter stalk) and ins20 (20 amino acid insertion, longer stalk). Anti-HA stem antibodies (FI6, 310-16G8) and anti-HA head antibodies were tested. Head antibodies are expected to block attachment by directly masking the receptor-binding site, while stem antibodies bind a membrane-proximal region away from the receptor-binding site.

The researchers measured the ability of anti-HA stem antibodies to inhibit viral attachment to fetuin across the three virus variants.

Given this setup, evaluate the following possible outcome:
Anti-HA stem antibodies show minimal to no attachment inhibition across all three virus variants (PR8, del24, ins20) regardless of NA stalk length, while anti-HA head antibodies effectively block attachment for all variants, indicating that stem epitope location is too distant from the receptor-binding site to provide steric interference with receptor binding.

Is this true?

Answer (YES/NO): YES